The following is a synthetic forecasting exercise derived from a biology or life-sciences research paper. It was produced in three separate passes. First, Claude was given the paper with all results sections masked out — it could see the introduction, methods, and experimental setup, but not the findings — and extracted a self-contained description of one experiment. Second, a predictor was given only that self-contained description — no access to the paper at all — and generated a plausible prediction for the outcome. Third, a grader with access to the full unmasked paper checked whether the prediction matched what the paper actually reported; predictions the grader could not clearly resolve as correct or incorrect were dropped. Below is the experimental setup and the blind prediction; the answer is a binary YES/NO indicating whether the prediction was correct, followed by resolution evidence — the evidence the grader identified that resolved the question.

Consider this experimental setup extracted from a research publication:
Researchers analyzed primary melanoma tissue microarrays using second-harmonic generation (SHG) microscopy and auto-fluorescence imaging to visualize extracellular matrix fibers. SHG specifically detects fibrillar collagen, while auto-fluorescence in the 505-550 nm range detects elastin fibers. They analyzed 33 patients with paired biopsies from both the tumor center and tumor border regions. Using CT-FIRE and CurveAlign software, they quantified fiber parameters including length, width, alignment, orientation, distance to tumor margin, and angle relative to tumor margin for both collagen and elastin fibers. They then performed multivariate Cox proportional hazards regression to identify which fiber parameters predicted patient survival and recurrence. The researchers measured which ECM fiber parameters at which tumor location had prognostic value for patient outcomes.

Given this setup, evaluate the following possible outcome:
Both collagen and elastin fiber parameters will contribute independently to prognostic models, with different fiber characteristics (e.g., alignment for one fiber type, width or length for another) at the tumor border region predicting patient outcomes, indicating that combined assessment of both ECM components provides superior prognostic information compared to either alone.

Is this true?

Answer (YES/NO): NO